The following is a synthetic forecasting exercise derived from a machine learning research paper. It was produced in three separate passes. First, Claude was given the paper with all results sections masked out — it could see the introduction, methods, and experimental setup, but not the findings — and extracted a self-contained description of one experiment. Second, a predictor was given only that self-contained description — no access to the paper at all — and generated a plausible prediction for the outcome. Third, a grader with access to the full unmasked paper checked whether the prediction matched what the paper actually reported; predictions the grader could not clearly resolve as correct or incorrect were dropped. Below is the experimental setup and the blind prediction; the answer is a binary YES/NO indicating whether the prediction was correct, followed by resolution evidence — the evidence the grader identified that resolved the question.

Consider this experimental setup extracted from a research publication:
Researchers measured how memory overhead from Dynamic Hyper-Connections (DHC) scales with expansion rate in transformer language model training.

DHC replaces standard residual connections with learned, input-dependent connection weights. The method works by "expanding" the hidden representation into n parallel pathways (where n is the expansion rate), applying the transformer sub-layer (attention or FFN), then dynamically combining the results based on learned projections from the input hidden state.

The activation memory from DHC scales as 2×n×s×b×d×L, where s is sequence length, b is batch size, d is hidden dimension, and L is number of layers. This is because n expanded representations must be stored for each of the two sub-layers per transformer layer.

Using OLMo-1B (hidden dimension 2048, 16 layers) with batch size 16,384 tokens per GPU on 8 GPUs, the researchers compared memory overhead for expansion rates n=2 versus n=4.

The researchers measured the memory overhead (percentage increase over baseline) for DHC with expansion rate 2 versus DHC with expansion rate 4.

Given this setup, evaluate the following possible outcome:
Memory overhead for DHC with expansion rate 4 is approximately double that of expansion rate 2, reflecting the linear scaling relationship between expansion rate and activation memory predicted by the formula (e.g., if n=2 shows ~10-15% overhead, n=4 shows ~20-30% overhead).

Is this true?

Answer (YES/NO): NO